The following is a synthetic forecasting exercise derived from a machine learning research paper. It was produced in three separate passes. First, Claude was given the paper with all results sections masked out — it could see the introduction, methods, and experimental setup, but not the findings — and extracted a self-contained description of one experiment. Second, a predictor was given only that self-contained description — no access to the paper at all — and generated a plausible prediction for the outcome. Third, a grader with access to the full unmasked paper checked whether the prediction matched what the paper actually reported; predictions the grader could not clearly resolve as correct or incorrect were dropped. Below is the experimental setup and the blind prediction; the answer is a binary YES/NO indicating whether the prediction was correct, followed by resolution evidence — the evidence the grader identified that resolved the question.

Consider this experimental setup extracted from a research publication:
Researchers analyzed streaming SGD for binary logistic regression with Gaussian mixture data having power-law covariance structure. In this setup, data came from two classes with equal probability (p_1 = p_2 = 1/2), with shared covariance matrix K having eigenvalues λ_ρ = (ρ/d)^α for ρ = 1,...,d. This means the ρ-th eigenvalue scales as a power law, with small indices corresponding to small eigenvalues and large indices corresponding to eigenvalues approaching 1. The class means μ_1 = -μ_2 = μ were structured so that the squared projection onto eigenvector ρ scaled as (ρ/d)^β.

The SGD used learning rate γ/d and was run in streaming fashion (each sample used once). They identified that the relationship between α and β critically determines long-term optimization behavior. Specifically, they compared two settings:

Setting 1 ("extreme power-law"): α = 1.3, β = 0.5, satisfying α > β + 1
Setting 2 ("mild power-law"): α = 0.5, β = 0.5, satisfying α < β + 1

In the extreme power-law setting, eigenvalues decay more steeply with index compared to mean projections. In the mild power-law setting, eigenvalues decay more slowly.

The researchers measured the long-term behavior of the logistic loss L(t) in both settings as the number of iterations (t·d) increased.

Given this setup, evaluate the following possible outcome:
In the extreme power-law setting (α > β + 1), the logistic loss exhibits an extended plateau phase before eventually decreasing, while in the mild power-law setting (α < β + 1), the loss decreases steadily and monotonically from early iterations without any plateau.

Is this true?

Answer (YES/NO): NO